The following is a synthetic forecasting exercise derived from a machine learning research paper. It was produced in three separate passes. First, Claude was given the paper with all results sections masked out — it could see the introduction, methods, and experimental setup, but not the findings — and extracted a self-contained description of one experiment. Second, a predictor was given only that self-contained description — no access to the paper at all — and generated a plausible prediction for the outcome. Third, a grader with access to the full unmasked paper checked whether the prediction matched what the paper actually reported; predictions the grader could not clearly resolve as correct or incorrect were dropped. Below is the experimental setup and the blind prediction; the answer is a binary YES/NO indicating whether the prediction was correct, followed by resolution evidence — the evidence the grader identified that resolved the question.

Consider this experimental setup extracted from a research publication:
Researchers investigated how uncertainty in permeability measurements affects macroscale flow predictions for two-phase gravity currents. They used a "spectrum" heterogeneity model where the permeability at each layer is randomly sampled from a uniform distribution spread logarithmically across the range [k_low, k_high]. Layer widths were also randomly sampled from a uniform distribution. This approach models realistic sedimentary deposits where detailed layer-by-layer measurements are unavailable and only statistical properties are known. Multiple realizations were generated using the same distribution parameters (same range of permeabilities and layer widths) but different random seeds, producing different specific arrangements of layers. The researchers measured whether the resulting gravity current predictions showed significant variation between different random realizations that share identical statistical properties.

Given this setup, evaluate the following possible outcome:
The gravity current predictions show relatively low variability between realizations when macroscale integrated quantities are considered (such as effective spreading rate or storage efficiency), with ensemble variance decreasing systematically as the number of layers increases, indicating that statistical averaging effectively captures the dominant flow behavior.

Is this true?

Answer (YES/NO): NO